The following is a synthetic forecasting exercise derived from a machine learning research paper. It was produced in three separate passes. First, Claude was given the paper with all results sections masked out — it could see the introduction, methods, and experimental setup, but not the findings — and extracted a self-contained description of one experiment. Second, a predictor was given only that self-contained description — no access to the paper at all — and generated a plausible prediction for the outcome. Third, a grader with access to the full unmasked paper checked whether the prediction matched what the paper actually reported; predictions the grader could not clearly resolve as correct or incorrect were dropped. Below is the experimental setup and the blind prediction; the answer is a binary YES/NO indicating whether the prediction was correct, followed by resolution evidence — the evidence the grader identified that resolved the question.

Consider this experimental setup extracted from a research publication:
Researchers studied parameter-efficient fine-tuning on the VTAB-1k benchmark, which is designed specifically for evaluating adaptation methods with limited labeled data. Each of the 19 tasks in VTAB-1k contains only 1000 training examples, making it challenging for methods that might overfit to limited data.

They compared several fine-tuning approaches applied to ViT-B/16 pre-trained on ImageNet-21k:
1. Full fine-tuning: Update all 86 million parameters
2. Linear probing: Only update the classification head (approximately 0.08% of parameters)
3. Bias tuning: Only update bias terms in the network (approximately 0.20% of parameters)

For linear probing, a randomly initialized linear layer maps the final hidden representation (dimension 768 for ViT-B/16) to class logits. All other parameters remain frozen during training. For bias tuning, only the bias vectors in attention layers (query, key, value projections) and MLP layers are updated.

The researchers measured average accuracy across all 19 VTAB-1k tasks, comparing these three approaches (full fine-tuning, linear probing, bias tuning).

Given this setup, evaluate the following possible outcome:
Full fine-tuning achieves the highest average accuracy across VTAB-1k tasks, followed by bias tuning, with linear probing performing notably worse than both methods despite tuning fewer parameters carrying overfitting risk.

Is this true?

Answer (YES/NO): YES